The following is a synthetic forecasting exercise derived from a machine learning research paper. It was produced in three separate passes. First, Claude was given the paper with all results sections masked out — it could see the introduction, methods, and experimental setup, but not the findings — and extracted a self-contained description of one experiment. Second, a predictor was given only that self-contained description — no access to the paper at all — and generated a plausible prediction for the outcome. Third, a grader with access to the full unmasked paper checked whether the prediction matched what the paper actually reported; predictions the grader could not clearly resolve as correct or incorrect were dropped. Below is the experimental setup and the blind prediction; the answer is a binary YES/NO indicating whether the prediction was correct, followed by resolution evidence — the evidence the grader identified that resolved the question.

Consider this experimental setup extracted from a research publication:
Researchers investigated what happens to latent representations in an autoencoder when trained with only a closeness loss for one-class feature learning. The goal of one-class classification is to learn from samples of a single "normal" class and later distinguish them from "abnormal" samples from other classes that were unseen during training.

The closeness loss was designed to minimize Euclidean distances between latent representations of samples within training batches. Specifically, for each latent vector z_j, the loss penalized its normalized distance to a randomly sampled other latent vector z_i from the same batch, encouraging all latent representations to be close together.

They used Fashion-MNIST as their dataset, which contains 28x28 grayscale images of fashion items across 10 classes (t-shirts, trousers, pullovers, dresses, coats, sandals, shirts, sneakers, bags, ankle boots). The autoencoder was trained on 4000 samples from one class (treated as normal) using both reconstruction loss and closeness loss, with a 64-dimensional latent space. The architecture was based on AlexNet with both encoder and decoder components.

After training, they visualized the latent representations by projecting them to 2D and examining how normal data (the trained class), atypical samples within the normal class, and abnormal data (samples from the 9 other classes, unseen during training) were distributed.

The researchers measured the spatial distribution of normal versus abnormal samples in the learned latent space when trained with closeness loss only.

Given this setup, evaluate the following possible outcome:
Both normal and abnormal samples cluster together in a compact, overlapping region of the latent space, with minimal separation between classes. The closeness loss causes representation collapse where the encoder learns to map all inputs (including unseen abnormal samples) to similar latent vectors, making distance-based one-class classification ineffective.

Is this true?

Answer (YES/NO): YES